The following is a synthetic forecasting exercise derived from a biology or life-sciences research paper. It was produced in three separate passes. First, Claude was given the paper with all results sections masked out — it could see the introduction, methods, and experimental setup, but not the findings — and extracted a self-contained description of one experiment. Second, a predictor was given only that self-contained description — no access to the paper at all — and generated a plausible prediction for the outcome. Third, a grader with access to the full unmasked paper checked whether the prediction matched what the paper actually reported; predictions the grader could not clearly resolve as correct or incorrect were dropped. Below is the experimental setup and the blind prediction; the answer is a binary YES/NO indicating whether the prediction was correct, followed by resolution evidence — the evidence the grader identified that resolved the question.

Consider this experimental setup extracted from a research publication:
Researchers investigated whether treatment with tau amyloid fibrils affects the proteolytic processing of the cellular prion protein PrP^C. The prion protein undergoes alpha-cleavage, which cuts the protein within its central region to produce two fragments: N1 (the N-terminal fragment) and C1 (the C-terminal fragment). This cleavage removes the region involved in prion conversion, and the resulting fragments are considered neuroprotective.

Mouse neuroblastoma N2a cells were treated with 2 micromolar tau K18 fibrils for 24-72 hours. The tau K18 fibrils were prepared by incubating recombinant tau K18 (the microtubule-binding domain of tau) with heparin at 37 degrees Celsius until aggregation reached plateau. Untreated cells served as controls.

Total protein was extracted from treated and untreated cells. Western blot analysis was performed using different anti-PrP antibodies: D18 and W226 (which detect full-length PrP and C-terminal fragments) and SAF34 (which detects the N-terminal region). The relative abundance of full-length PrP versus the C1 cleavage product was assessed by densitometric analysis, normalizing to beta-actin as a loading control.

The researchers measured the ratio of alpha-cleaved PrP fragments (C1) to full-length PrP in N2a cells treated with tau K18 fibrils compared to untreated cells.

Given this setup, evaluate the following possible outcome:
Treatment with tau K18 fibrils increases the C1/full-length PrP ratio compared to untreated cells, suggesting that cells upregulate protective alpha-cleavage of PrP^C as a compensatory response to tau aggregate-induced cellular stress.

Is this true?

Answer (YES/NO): YES